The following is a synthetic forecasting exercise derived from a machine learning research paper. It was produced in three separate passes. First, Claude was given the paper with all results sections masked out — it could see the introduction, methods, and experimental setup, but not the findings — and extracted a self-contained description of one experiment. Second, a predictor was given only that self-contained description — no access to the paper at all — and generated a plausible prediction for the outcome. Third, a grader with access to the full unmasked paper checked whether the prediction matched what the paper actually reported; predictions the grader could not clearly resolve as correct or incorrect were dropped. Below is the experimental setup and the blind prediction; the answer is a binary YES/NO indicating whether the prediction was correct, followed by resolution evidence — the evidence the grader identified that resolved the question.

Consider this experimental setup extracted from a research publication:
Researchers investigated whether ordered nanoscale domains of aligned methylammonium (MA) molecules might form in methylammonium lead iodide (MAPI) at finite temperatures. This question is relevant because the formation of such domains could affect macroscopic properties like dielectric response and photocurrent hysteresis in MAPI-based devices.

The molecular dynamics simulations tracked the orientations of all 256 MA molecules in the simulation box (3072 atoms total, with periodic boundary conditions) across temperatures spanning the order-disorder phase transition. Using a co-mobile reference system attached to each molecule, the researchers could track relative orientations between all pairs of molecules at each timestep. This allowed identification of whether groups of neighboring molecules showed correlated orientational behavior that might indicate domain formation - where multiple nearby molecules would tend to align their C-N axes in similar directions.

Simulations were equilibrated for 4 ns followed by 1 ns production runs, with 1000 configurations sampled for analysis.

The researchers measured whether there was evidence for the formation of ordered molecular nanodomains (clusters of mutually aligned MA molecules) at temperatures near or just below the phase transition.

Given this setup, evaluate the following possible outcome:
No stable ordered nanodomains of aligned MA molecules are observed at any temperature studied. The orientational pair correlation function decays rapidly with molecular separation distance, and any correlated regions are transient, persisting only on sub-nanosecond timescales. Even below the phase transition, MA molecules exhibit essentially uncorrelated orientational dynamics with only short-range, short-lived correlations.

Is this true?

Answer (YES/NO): NO